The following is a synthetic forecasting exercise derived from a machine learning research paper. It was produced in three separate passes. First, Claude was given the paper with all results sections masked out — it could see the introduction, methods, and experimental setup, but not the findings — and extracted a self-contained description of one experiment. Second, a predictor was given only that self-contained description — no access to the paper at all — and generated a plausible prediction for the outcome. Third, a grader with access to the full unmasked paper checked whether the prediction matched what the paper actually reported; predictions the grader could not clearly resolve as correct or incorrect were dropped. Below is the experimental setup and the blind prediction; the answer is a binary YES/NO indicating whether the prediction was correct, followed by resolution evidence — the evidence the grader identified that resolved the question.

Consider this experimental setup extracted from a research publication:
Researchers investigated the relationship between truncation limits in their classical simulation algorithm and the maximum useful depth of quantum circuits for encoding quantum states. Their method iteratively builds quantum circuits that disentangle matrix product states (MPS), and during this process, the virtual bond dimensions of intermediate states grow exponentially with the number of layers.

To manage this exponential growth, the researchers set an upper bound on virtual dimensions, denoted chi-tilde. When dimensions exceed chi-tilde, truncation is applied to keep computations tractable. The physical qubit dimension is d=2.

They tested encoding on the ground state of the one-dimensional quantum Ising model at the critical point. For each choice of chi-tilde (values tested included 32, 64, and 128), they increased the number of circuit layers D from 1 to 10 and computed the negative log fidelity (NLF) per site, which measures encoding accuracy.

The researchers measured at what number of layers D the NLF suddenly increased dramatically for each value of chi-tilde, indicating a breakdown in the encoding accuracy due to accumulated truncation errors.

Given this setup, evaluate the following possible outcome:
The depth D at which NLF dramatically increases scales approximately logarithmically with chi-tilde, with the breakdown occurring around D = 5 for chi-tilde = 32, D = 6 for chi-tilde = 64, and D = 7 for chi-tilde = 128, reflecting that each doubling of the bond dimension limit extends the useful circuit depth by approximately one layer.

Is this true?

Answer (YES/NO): YES